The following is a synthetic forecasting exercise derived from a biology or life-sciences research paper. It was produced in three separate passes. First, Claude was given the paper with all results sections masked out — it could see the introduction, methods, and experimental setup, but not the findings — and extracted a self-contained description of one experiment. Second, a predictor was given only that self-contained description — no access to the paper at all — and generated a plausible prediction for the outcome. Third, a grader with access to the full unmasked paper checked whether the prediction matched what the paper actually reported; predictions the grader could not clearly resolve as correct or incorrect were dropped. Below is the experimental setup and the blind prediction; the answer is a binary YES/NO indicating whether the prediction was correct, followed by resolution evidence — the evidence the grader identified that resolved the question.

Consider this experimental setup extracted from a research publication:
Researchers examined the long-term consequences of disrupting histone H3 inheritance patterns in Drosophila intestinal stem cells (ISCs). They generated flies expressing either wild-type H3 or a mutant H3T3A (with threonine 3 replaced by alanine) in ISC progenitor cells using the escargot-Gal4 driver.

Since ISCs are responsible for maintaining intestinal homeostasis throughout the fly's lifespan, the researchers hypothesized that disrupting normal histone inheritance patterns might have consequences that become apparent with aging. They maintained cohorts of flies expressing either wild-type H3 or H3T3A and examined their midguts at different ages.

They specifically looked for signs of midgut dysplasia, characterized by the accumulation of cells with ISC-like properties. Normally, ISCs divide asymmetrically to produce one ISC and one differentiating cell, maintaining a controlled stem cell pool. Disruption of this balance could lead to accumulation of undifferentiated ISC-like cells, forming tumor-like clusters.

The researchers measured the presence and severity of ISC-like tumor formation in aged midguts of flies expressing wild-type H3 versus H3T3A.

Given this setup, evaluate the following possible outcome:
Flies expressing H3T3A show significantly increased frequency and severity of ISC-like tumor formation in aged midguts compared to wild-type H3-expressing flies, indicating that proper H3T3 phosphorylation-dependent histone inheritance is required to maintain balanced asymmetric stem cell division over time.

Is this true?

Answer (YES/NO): YES